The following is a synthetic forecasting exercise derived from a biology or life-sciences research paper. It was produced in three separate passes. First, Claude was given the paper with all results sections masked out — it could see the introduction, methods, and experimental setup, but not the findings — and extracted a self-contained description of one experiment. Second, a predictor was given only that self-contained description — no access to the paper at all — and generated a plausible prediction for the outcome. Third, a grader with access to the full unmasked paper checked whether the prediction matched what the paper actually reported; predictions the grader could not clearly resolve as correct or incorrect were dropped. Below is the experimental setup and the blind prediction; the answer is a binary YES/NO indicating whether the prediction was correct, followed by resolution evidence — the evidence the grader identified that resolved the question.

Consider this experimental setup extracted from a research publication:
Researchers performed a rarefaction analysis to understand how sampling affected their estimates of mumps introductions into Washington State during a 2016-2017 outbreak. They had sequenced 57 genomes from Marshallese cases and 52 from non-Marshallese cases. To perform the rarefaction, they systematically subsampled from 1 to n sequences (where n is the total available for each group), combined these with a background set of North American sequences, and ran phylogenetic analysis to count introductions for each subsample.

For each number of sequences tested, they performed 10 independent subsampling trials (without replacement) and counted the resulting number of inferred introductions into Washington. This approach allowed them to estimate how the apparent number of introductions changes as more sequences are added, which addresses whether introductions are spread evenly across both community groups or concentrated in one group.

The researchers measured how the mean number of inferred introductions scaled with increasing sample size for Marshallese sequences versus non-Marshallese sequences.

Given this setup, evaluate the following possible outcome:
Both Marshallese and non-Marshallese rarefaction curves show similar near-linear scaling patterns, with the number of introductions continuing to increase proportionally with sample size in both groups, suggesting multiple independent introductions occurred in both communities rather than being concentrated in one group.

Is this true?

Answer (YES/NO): NO